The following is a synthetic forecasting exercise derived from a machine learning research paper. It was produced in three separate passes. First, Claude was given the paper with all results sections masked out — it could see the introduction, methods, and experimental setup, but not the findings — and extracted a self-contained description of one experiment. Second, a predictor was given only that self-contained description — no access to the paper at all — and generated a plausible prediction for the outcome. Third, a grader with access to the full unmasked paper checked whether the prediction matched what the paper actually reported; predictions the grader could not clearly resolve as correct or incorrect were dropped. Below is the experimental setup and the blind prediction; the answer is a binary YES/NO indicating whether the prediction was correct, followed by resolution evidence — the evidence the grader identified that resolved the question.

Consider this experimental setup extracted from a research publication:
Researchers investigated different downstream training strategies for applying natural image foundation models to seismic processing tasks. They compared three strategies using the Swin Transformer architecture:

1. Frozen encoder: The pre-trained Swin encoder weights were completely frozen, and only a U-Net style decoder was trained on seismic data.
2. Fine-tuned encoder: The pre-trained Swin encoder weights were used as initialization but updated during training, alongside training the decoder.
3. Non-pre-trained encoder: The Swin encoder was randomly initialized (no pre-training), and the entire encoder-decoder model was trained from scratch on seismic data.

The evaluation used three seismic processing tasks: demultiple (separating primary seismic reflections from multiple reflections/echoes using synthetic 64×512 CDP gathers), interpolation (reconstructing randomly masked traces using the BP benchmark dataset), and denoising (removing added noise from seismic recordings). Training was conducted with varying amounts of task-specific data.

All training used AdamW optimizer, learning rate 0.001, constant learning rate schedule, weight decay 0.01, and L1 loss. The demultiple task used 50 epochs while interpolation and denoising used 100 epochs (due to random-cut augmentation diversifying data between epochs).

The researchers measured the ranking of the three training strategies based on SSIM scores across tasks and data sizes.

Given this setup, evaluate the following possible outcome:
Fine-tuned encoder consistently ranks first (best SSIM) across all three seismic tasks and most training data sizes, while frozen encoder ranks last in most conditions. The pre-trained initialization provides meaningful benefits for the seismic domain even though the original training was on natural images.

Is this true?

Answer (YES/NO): YES